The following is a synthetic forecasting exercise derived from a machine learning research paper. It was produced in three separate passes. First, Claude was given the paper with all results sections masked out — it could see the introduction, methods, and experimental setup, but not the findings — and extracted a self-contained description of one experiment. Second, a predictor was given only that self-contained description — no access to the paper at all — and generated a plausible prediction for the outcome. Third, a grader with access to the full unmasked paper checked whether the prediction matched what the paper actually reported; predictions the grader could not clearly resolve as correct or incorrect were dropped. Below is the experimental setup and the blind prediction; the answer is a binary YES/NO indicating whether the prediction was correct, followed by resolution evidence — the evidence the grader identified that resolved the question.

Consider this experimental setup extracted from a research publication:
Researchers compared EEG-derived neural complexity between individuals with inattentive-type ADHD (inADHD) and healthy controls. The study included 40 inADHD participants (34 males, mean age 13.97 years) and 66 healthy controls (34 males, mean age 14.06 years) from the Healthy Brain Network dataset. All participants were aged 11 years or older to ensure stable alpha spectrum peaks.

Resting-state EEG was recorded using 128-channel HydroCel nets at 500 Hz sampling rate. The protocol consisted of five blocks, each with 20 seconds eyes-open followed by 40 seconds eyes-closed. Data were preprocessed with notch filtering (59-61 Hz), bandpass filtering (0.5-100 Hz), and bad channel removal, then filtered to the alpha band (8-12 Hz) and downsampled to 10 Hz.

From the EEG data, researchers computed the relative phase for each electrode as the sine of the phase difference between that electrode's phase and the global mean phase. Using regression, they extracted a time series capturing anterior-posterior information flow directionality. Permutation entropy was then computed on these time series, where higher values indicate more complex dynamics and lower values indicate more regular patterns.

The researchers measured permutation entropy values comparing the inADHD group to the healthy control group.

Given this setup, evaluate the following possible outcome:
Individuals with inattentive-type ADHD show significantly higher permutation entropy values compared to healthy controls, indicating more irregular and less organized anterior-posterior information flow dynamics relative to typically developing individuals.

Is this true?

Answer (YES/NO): NO